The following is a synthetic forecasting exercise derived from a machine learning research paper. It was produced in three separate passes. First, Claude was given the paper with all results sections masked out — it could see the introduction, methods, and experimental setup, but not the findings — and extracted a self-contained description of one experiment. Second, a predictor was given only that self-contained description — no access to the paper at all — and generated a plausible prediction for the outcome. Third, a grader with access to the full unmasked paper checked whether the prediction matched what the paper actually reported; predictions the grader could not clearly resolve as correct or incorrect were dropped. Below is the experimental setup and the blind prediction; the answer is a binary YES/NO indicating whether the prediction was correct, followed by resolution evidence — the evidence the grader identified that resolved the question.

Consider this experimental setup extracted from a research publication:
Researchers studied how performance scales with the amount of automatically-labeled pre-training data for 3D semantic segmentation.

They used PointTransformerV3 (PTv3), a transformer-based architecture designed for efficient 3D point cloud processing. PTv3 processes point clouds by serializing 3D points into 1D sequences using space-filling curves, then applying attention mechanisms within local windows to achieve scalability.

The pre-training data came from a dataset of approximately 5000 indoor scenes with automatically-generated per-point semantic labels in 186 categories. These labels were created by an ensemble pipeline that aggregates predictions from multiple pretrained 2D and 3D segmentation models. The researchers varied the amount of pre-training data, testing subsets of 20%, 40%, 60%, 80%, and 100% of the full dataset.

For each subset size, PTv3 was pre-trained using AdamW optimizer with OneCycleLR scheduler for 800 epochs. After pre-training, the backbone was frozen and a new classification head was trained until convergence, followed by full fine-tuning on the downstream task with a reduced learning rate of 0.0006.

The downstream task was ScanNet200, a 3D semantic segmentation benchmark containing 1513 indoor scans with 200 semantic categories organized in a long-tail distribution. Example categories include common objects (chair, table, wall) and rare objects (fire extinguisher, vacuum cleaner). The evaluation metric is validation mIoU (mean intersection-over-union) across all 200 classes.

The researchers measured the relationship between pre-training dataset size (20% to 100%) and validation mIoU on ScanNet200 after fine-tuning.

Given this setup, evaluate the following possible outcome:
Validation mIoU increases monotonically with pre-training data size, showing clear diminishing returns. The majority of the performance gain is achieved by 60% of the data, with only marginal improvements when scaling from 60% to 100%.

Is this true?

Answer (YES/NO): NO